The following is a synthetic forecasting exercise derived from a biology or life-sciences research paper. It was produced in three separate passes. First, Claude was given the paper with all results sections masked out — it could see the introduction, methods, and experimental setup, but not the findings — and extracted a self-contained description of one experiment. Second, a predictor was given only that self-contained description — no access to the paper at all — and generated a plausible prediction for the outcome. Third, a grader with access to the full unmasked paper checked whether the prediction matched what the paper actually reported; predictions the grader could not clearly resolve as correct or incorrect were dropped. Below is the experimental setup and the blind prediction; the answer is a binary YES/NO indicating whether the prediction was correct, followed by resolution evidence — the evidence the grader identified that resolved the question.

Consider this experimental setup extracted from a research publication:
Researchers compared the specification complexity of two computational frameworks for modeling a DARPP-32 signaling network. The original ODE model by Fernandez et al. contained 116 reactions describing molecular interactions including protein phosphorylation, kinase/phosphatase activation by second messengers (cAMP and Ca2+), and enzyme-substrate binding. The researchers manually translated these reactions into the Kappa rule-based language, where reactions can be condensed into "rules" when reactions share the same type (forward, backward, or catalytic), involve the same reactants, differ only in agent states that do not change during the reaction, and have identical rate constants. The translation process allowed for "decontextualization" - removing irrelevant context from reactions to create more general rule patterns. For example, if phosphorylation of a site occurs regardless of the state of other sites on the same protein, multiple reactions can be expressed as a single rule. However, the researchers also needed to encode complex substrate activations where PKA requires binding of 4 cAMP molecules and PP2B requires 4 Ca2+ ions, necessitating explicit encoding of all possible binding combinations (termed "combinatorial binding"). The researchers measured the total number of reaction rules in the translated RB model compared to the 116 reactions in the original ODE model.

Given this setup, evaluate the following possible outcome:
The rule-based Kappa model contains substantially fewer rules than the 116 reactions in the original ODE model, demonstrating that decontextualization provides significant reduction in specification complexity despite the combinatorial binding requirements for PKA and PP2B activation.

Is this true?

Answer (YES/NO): NO